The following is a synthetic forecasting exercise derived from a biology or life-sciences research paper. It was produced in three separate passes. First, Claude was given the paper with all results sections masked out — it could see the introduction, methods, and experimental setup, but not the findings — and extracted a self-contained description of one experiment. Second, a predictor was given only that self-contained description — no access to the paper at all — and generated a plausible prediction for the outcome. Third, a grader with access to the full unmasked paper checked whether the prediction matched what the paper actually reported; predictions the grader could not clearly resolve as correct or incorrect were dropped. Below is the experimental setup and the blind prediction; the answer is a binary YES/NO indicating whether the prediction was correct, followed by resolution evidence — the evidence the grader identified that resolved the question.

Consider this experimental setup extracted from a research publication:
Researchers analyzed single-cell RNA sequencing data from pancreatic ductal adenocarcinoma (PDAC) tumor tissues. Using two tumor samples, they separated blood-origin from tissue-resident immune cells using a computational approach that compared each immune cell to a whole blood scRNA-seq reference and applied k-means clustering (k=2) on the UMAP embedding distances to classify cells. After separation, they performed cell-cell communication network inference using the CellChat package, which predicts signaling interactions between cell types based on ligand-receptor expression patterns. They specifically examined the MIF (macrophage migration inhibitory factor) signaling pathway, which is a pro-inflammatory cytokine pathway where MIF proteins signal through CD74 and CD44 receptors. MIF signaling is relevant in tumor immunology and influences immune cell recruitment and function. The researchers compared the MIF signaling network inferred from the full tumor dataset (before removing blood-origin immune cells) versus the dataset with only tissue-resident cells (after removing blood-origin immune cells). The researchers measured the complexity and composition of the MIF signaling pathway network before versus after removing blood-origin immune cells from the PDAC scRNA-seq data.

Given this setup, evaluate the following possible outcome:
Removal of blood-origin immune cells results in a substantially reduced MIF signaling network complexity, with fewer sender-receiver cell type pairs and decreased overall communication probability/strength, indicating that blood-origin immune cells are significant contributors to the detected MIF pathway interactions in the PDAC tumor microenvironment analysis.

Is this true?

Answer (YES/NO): YES